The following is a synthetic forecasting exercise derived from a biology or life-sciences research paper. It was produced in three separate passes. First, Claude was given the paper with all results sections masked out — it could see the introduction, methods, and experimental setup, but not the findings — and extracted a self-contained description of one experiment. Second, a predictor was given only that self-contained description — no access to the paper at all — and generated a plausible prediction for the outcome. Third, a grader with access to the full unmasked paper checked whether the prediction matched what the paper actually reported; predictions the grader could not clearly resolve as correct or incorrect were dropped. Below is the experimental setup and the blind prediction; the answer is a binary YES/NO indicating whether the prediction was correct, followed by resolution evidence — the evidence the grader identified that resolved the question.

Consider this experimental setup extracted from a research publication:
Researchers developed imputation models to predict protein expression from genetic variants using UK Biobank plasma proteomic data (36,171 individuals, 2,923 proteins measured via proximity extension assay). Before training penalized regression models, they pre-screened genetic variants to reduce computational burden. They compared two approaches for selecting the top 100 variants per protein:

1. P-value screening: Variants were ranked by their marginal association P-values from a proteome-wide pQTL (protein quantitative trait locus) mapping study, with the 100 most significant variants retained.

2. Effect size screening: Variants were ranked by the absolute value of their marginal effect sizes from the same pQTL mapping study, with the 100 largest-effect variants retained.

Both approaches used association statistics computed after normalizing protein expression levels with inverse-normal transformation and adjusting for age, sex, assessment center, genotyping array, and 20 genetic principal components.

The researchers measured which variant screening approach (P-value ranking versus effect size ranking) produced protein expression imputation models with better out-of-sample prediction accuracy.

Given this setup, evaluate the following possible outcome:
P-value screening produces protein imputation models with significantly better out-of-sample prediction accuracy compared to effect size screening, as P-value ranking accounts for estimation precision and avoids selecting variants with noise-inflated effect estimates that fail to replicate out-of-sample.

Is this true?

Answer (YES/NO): NO